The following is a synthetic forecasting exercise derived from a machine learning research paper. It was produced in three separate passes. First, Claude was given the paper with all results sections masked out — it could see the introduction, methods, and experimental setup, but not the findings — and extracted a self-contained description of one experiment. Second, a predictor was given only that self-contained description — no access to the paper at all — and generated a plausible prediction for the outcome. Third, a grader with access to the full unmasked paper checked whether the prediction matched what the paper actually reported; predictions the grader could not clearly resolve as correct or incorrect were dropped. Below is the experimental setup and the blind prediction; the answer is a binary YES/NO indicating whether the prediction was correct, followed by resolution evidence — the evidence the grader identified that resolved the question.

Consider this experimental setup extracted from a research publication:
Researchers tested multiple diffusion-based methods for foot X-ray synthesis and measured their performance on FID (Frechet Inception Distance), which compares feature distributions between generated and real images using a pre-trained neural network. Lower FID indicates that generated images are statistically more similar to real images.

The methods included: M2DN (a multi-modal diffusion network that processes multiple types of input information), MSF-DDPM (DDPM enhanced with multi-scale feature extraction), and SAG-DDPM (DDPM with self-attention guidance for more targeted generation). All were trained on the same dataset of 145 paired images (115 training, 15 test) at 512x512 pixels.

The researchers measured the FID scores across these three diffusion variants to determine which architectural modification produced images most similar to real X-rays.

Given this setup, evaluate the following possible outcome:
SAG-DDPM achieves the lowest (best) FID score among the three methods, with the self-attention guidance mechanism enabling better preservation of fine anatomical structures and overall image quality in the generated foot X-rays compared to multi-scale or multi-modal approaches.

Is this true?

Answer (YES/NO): NO